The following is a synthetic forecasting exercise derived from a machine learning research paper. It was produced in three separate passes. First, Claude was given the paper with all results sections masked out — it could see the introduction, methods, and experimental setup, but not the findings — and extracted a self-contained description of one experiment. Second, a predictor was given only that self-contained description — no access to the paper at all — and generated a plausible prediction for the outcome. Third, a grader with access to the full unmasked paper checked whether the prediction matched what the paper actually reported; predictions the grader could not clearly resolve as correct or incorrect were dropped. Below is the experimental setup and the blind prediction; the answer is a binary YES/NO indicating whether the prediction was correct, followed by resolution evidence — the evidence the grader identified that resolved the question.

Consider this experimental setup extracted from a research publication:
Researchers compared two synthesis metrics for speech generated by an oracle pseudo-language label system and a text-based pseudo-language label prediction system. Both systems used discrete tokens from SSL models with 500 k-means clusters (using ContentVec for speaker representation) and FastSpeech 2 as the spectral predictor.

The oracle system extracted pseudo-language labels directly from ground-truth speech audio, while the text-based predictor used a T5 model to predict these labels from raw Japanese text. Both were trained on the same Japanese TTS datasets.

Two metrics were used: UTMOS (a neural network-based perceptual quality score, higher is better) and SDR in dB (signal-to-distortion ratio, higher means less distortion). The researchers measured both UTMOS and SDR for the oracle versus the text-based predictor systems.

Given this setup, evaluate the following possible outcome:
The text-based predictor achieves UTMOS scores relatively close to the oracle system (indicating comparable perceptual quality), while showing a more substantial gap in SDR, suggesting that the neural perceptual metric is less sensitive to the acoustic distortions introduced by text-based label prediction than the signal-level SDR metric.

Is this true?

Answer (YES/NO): NO